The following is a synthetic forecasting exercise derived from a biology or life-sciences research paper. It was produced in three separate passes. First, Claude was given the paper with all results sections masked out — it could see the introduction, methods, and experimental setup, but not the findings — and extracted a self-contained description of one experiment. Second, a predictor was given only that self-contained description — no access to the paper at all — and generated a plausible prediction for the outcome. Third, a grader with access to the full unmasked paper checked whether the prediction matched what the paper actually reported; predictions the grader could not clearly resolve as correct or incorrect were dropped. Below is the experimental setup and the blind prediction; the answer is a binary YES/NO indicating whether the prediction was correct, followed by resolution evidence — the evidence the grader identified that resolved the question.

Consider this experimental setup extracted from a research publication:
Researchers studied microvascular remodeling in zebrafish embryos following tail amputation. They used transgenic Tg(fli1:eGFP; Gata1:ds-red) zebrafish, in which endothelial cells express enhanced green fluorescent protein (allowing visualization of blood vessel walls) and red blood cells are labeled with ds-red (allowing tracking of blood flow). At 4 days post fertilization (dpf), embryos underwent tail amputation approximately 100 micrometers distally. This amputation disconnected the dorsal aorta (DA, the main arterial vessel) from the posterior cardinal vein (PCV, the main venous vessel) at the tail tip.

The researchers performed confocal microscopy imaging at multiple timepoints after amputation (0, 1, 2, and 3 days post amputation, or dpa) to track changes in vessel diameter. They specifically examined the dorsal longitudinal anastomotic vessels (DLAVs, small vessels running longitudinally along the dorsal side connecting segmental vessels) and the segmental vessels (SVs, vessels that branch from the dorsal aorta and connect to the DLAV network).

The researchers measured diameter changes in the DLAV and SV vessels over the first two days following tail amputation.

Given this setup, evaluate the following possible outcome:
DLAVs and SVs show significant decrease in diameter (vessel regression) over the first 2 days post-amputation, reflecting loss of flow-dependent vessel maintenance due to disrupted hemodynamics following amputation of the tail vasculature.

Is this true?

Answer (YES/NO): NO